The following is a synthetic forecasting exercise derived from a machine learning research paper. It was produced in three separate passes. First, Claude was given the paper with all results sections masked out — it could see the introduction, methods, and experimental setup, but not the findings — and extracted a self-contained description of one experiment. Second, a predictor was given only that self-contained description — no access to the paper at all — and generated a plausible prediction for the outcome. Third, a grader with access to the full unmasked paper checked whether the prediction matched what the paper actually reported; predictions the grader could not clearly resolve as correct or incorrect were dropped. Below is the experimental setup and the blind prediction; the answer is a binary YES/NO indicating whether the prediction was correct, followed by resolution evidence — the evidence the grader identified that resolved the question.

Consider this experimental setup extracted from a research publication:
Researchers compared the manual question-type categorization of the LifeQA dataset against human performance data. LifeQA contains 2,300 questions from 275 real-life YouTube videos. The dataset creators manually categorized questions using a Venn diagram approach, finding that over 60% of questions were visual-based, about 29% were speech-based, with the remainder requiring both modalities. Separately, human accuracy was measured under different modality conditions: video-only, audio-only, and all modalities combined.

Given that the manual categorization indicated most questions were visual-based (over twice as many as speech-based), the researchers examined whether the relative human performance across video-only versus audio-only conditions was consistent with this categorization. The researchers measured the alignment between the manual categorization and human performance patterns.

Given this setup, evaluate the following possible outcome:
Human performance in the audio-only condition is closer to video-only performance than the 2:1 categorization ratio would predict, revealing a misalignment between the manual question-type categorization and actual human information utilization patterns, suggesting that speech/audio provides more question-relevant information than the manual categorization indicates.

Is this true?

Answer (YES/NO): NO